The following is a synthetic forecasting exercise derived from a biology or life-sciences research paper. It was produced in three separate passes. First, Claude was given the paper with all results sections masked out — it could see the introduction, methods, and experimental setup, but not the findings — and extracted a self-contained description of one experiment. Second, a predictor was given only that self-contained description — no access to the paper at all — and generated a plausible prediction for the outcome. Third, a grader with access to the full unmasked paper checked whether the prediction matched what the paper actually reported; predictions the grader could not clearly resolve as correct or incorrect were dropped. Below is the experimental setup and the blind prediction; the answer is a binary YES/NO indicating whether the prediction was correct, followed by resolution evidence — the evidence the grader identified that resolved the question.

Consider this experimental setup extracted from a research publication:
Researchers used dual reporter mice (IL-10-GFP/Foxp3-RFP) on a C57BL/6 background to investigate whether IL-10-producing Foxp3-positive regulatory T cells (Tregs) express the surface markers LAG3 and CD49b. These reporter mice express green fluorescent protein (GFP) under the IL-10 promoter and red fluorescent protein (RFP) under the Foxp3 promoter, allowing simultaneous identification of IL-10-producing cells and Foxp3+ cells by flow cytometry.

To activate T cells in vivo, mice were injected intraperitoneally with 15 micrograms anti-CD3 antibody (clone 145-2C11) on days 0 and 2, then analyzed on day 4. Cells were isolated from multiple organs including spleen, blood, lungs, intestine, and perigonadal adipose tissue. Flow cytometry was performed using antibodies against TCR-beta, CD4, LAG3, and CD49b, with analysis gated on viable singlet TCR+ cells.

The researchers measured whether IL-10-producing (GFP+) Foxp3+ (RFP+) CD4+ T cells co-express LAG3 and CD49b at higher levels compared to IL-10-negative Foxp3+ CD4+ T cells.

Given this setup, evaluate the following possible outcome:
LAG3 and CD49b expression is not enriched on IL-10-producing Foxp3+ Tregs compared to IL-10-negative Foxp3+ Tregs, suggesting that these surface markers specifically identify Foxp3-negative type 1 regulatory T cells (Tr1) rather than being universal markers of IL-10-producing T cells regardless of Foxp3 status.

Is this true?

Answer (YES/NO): NO